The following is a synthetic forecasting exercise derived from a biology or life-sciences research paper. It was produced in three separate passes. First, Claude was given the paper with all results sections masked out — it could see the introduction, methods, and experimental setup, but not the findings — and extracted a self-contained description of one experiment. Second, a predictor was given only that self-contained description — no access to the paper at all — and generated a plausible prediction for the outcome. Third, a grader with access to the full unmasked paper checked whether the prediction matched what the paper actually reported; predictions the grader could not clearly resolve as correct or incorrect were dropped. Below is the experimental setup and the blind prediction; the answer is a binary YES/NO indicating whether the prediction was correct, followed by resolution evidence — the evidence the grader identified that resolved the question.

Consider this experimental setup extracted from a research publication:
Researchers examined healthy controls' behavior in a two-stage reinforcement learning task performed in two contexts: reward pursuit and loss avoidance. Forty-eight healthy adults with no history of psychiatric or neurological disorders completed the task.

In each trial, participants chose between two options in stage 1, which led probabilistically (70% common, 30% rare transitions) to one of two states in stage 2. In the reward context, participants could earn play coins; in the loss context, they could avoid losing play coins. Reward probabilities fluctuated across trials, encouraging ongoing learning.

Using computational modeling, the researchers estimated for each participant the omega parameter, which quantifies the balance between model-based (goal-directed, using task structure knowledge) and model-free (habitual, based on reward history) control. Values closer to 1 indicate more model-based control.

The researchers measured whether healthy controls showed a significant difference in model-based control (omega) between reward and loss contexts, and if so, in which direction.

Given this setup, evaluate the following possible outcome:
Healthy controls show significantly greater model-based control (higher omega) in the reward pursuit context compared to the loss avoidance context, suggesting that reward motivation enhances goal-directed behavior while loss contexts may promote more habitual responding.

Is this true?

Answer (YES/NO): YES